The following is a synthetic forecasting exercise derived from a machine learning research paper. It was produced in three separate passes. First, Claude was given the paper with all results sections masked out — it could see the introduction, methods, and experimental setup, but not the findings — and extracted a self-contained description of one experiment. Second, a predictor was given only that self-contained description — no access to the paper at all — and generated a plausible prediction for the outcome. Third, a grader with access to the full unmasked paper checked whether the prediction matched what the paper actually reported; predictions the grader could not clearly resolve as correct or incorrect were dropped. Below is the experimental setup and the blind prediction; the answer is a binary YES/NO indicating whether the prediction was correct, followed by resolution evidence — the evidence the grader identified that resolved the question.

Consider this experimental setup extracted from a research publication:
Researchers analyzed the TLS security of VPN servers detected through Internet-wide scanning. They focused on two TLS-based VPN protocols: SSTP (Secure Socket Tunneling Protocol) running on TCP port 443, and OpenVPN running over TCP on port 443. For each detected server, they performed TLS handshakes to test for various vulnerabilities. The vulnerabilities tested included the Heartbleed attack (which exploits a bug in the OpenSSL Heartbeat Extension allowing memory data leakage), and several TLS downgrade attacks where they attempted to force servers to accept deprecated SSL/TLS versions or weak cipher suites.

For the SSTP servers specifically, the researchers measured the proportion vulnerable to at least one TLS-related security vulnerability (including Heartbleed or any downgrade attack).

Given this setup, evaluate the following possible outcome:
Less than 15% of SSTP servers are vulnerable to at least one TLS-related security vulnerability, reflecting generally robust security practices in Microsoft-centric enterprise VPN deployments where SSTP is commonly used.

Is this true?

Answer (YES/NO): NO